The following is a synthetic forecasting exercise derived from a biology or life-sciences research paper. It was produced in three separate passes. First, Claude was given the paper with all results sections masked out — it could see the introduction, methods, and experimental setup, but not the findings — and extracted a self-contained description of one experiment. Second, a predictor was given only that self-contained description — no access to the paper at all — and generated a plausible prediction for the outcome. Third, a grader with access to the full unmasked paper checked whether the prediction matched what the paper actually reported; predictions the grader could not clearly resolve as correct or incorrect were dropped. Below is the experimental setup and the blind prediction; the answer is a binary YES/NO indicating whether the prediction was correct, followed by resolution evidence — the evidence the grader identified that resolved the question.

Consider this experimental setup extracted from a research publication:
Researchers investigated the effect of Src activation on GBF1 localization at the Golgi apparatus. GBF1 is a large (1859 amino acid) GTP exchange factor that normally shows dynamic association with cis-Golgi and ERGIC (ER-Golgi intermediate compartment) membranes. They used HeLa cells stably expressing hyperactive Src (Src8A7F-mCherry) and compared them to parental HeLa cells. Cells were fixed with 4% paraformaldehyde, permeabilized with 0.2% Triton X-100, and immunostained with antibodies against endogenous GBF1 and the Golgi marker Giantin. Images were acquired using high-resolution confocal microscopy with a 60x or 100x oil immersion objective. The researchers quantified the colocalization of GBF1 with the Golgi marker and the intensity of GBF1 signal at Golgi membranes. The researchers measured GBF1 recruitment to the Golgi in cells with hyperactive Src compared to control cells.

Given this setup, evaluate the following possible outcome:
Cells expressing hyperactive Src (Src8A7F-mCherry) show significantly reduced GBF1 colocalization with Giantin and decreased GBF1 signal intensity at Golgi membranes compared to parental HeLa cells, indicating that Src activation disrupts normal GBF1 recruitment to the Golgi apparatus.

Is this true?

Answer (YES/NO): NO